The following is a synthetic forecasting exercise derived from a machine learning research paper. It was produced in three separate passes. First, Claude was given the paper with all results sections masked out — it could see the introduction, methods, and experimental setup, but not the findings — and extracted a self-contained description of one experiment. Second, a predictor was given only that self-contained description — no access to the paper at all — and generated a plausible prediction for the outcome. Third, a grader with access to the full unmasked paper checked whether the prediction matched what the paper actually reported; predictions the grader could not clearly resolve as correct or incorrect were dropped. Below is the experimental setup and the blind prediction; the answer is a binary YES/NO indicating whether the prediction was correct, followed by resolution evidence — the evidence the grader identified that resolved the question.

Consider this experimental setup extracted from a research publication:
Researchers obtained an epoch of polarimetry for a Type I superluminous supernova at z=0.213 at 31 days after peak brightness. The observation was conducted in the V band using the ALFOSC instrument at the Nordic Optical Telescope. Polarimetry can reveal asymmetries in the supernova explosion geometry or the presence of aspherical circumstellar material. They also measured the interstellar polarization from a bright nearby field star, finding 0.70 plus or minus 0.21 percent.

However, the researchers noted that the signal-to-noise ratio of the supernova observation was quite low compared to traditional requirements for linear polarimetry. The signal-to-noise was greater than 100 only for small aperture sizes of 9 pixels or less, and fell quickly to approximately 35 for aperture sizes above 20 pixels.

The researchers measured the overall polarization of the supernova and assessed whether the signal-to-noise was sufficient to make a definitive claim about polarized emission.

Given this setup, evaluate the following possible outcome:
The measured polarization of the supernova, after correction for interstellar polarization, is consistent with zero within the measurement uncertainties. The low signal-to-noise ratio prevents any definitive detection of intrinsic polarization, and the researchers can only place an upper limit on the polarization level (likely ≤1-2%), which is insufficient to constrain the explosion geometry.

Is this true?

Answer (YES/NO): NO